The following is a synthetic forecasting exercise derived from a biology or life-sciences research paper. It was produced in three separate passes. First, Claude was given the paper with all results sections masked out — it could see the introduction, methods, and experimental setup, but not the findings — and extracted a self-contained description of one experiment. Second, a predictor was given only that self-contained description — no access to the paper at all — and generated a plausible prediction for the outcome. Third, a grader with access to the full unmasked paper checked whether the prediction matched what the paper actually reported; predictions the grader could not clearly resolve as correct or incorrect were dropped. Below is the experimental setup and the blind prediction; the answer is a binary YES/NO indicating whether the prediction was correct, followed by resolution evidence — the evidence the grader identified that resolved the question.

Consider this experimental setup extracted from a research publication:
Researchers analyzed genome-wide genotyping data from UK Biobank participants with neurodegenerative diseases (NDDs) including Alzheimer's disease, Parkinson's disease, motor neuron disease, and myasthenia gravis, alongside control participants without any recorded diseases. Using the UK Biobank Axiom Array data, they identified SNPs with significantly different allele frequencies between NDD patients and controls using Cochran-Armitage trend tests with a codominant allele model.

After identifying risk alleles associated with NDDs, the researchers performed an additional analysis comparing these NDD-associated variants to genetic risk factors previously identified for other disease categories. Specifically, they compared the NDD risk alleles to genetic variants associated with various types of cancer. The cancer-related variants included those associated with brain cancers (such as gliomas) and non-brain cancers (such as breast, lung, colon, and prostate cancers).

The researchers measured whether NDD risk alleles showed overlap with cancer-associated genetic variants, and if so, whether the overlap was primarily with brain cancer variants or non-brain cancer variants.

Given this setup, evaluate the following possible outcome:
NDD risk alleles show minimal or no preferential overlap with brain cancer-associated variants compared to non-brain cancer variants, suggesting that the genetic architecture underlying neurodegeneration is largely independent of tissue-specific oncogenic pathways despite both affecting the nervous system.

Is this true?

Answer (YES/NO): YES